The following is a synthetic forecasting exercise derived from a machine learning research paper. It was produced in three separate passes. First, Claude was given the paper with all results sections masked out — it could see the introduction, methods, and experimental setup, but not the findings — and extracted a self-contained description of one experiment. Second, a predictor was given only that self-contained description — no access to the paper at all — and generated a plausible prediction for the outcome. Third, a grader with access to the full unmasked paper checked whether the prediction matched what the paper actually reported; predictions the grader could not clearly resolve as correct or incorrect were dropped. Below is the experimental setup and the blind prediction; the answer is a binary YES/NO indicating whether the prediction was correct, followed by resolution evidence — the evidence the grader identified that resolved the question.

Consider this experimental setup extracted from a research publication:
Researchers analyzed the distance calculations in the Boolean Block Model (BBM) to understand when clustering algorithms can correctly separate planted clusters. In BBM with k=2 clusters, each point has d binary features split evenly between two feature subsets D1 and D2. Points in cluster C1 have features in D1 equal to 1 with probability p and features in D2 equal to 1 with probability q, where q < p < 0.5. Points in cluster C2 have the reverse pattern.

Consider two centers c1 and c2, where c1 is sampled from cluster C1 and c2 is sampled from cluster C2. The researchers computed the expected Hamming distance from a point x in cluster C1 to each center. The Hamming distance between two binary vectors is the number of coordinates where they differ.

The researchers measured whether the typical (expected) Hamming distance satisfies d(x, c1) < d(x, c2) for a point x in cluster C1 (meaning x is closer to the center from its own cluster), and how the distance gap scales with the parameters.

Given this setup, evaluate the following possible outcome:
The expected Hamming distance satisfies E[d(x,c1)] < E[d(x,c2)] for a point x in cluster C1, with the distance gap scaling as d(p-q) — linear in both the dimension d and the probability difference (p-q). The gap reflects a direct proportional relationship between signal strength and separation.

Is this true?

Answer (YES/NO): NO